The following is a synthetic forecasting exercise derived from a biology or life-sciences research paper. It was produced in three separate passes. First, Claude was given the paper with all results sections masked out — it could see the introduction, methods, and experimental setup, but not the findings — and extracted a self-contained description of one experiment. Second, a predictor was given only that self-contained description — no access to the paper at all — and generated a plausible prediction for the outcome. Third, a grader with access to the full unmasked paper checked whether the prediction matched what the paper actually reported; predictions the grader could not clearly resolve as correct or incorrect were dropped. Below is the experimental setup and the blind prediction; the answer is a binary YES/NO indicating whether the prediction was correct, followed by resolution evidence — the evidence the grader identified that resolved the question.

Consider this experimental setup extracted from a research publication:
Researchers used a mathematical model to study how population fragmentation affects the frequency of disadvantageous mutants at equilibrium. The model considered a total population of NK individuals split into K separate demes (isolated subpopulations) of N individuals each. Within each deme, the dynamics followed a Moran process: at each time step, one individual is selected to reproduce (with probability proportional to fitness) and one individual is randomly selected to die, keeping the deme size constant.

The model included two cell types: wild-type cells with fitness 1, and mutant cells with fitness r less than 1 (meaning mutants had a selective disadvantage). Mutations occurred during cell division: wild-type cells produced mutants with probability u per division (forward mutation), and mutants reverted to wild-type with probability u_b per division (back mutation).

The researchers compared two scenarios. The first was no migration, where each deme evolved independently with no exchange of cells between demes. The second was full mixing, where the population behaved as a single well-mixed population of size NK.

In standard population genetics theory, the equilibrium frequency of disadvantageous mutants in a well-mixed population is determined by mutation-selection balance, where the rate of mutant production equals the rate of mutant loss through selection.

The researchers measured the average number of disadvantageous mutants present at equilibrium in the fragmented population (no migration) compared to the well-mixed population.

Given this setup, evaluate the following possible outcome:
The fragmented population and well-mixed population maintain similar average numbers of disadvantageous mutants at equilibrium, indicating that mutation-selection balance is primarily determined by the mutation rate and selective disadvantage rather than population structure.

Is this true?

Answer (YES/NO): NO